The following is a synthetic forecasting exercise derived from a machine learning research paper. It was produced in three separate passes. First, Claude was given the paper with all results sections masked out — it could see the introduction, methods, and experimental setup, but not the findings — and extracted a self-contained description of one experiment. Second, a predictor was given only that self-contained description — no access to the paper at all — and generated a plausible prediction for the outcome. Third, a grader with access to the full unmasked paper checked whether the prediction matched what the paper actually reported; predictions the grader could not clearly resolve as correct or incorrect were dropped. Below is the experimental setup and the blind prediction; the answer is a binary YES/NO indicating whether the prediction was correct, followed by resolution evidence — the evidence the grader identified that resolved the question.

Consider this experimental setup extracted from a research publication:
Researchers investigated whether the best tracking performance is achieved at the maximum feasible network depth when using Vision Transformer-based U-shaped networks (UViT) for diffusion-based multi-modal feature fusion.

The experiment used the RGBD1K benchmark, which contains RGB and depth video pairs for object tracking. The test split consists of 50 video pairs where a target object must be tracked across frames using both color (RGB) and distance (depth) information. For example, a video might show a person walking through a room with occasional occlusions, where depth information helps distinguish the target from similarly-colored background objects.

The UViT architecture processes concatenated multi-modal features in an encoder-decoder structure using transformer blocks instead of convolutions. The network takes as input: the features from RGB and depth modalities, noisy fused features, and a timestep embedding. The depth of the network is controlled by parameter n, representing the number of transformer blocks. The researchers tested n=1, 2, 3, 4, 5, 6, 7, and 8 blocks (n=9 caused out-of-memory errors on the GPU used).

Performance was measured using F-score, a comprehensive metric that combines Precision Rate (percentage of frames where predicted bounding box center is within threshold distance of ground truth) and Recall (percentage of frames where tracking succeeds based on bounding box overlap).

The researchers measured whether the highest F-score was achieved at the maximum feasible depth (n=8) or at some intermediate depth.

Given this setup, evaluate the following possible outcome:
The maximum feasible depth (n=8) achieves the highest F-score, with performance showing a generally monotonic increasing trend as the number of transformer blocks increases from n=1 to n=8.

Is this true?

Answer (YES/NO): NO